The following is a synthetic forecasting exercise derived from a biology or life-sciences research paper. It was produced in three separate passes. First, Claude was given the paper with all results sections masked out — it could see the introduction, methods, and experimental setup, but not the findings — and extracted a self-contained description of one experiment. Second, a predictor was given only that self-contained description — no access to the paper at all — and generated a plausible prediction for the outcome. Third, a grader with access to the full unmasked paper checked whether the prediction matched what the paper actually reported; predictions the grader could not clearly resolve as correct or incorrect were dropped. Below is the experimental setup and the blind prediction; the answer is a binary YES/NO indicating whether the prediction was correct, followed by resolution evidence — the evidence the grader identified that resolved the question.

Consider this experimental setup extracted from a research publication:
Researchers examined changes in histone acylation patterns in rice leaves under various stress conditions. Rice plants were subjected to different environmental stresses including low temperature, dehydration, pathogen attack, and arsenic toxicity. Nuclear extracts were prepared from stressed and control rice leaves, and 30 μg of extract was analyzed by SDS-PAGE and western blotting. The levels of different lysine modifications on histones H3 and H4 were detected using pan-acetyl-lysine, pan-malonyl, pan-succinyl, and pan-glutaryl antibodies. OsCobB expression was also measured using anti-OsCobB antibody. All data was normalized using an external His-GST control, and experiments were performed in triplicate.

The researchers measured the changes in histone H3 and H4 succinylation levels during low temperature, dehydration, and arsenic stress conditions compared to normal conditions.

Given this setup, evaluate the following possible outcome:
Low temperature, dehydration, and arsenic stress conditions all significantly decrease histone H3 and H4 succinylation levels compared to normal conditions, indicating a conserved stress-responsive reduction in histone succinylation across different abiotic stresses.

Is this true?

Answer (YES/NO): YES